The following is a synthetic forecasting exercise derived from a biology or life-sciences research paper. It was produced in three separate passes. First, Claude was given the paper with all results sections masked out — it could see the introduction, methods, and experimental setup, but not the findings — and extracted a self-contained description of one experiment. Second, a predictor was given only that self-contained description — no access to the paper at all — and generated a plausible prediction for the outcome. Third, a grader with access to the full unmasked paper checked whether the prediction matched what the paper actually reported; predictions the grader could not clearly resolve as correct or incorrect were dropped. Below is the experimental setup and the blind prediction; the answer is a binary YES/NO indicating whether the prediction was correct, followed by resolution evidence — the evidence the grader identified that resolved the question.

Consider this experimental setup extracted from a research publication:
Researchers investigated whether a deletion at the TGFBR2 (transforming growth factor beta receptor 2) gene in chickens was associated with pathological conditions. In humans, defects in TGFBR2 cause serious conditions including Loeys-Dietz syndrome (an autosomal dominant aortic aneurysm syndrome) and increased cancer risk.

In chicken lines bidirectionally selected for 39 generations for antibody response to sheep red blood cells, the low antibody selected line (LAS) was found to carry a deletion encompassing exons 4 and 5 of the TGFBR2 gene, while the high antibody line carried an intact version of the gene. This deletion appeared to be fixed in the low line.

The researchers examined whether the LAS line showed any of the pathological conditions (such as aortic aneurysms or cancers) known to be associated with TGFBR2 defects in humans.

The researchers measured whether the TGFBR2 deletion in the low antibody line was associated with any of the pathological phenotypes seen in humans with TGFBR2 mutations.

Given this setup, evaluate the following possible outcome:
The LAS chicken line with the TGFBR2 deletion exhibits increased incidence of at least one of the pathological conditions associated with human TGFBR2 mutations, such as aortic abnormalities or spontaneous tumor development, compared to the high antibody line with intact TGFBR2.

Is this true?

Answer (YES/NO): NO